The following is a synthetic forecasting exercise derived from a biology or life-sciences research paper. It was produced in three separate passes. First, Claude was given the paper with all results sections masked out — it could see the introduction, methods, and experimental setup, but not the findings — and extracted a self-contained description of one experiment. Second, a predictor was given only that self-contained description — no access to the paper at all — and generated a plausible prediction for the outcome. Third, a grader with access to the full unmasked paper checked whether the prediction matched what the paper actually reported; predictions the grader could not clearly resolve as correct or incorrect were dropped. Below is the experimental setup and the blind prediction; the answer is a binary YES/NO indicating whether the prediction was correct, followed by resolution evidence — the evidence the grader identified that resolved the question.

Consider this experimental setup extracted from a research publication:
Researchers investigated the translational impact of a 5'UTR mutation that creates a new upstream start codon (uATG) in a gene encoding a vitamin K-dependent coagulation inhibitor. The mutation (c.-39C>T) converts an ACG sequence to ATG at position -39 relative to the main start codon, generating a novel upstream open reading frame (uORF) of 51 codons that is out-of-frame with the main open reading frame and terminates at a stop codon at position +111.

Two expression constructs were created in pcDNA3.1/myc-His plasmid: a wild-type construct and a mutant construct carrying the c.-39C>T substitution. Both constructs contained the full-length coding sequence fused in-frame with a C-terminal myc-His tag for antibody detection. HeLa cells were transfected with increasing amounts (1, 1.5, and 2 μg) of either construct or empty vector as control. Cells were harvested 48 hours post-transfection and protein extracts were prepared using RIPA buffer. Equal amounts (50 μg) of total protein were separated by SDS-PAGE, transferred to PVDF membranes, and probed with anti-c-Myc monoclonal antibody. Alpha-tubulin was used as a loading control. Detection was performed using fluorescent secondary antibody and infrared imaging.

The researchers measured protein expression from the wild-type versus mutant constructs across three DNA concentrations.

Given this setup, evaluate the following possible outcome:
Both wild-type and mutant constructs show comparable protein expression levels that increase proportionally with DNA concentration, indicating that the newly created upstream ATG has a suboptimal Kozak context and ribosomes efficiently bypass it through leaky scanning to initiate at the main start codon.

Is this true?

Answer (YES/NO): NO